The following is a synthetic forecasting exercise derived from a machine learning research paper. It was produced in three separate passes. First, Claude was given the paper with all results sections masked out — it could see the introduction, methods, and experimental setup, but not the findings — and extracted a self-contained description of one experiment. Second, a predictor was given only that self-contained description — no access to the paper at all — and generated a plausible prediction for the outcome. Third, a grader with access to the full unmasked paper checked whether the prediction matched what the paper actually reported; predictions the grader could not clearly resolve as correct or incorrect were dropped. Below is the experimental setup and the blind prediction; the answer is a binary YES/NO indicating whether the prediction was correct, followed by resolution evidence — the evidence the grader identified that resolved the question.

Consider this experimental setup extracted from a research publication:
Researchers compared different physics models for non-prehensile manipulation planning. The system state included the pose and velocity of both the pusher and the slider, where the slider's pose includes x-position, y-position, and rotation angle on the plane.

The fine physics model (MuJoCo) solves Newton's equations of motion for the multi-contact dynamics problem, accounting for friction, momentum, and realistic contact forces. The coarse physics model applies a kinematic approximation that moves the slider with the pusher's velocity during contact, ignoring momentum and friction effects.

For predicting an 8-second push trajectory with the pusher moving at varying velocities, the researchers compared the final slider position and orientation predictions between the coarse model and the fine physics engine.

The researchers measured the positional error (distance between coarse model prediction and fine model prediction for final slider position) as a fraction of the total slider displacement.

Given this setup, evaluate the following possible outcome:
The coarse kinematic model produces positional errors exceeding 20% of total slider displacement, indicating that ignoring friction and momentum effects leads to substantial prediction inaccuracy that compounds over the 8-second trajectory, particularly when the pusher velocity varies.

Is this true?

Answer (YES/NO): YES